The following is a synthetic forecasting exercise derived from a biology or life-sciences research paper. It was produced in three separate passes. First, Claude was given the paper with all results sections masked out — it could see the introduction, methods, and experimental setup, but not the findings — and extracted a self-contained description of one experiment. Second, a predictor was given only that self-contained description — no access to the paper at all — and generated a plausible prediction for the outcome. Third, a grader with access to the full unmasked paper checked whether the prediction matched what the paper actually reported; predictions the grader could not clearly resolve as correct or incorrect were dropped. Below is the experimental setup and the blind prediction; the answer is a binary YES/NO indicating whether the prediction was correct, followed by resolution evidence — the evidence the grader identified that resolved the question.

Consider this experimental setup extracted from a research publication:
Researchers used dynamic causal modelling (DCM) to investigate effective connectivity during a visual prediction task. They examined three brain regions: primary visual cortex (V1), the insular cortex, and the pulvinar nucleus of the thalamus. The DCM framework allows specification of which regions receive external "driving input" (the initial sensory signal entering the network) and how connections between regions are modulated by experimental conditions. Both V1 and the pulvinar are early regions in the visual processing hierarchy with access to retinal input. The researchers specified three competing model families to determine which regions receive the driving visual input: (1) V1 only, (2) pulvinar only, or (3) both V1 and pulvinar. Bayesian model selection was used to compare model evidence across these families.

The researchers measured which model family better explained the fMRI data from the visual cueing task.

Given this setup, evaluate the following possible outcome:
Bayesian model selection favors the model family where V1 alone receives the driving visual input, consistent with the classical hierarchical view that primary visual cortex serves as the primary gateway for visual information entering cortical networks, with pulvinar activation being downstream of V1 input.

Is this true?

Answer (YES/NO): YES